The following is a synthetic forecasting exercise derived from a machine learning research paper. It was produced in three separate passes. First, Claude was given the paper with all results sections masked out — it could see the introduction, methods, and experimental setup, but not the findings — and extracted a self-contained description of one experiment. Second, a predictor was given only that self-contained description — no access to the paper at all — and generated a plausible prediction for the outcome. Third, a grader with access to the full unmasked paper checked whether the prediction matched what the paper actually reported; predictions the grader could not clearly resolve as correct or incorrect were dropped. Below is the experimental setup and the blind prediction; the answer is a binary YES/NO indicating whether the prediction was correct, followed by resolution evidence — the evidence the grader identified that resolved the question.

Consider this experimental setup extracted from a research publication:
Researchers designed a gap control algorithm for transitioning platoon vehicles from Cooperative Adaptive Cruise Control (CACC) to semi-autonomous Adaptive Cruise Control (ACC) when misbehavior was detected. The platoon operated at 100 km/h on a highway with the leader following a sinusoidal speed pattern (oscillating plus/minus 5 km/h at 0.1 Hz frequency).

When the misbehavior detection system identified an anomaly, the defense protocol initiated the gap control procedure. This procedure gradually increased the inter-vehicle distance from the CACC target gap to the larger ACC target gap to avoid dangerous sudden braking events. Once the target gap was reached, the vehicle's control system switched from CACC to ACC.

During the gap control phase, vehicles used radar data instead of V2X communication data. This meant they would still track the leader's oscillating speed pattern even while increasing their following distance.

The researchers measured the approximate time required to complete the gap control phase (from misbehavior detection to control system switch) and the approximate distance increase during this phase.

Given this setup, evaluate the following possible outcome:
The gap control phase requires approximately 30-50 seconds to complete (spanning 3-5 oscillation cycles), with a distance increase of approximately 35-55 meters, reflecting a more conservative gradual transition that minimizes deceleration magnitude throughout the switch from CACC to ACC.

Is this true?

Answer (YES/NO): NO